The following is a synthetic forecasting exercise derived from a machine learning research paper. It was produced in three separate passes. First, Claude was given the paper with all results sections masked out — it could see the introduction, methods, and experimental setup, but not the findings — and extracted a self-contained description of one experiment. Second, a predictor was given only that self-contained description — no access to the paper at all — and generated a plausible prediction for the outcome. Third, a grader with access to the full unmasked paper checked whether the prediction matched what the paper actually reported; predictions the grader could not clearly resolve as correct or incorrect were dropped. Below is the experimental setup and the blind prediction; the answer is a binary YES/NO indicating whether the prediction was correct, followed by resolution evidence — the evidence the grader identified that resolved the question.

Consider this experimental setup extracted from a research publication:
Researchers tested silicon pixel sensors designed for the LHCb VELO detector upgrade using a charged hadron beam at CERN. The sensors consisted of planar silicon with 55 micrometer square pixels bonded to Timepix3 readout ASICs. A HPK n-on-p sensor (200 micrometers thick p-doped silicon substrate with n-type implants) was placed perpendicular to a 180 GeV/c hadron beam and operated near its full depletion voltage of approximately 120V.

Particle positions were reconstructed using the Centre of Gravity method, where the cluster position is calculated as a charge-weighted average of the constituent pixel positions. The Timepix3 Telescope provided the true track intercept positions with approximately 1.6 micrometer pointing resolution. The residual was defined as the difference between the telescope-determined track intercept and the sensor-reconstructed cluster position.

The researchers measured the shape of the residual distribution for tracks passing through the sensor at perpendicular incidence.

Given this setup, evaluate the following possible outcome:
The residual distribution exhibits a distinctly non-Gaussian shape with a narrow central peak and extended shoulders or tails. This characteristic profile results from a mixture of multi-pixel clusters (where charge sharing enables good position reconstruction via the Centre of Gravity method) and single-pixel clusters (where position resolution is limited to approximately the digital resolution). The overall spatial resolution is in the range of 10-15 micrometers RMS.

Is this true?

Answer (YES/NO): NO